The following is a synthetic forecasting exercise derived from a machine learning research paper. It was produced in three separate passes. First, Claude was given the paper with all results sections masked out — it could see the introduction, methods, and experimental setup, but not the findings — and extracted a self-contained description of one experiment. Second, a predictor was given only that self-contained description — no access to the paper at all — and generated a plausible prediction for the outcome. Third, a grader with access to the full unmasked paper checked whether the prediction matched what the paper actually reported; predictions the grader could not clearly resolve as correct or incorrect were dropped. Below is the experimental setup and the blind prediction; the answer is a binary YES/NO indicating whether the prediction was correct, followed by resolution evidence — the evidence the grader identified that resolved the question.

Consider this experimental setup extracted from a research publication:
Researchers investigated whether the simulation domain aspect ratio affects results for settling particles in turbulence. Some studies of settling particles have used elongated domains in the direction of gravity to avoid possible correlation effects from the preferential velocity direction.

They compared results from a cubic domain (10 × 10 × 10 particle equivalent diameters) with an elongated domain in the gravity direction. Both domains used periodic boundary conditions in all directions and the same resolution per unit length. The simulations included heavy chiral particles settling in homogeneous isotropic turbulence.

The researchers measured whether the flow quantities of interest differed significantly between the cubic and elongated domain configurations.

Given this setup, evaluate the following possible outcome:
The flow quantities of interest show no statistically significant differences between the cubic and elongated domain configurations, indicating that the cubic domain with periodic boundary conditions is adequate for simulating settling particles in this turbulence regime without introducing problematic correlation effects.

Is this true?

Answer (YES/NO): YES